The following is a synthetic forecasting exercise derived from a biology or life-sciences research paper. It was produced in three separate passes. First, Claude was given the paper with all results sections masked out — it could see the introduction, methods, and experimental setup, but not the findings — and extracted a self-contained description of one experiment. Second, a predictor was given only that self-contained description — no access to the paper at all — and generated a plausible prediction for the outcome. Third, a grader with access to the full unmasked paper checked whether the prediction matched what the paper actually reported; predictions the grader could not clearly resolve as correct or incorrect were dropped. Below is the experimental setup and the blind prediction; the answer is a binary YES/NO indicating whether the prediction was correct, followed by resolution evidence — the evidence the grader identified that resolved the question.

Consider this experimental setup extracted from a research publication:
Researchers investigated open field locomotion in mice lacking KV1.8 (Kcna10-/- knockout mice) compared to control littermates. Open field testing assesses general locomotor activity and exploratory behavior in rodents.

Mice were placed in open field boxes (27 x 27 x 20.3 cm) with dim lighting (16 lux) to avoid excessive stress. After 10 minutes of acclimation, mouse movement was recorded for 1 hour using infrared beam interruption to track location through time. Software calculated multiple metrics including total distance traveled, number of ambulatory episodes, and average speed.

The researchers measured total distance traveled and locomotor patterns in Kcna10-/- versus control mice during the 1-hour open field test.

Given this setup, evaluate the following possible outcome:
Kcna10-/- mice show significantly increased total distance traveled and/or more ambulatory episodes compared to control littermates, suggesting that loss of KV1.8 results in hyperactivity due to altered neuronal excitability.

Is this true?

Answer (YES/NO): NO